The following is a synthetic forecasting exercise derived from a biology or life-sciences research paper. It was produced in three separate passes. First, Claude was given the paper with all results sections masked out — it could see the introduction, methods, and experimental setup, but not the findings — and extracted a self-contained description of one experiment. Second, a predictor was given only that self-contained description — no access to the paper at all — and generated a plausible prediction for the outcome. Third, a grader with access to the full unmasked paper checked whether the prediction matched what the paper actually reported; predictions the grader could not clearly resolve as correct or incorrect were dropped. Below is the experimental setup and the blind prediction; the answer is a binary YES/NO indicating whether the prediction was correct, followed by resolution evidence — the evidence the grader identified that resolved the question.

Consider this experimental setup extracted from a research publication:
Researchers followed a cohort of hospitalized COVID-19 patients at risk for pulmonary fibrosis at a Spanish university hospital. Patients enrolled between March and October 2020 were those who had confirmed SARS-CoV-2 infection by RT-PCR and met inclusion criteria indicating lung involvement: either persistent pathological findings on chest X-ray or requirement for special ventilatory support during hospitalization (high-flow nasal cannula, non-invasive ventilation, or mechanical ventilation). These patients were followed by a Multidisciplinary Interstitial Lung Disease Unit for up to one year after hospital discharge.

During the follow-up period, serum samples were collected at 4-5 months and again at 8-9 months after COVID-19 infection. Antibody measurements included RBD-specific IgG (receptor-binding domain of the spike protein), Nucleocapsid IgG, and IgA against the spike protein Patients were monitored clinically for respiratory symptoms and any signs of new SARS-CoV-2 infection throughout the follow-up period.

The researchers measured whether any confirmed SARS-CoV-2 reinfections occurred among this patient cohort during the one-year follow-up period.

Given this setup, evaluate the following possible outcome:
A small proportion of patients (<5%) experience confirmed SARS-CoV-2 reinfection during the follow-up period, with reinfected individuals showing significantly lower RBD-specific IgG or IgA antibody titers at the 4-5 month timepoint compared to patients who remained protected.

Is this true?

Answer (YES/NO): NO